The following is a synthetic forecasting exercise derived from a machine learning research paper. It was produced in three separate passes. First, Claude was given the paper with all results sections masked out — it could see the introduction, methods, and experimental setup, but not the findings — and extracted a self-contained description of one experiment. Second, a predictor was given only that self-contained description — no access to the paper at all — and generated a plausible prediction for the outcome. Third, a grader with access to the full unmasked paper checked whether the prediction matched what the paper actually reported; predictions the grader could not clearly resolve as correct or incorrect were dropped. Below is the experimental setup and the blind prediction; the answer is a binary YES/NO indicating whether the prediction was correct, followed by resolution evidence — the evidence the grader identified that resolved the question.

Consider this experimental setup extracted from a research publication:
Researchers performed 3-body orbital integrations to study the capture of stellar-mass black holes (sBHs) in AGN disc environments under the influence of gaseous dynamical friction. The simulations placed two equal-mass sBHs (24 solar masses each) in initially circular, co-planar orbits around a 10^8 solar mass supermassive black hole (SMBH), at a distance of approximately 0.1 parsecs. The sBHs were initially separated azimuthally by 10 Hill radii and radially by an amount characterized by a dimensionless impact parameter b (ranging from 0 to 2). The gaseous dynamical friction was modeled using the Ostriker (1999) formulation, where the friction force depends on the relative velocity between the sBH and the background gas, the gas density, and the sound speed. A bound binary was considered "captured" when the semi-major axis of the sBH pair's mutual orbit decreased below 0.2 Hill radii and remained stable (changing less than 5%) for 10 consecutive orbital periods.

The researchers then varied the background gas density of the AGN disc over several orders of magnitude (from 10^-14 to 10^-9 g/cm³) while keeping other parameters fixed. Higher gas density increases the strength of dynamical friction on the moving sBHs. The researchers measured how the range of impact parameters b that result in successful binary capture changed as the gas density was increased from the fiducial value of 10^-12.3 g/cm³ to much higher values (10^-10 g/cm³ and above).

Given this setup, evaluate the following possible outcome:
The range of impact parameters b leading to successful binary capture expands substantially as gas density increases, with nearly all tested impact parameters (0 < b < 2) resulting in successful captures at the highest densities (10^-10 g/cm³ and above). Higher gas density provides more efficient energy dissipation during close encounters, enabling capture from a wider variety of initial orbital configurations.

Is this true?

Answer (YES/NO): NO